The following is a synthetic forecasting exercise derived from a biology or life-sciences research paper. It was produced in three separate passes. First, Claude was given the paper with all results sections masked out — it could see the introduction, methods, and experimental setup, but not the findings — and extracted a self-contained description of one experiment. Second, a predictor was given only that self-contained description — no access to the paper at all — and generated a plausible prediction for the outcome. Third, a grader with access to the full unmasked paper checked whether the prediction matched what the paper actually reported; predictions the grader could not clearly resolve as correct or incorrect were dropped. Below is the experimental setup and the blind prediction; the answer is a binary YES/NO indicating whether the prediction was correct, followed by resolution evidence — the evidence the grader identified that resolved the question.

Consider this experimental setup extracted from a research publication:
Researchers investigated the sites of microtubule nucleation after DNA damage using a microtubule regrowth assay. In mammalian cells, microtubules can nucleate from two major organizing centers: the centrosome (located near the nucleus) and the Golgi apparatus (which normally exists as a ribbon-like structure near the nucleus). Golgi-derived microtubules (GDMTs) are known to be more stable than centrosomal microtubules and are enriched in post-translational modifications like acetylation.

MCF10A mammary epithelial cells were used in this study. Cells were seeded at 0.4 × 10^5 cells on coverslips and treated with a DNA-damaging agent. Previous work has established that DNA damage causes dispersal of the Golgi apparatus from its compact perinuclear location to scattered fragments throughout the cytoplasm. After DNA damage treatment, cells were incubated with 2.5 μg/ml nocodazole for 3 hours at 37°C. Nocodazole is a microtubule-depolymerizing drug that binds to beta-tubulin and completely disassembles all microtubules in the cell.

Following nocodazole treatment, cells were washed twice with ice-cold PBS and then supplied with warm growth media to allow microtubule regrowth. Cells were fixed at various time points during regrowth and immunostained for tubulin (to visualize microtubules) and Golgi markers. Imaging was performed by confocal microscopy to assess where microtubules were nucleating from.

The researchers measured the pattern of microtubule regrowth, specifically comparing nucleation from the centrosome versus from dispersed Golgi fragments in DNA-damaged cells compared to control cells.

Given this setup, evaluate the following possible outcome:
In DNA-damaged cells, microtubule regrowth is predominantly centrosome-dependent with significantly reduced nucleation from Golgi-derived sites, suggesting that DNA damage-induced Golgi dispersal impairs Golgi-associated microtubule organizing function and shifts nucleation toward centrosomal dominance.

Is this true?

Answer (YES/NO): NO